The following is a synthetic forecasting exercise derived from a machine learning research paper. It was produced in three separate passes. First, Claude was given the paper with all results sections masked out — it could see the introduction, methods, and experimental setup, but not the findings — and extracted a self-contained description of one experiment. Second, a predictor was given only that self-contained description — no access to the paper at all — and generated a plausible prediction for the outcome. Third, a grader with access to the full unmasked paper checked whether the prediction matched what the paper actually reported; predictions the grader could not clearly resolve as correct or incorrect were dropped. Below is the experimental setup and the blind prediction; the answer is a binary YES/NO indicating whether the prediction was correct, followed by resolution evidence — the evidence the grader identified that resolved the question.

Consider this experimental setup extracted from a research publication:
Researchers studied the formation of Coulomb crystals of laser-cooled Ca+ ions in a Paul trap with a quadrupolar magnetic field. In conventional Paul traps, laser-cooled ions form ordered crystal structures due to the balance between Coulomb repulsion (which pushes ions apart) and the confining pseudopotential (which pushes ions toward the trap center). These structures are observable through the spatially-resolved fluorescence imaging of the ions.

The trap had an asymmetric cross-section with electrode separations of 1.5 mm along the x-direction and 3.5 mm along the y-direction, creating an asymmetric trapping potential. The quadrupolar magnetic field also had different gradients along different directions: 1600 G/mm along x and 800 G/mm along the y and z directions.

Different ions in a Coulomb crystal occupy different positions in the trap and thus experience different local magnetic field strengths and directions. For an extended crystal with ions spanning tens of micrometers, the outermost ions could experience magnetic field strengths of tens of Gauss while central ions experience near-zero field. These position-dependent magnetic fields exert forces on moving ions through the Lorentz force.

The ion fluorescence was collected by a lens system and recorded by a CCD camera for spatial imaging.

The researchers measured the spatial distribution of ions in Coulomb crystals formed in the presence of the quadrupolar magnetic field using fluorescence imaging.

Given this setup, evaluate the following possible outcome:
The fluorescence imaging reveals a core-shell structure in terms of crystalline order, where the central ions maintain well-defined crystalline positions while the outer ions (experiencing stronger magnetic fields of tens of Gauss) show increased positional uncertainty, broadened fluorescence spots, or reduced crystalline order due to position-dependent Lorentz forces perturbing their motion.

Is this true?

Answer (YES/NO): NO